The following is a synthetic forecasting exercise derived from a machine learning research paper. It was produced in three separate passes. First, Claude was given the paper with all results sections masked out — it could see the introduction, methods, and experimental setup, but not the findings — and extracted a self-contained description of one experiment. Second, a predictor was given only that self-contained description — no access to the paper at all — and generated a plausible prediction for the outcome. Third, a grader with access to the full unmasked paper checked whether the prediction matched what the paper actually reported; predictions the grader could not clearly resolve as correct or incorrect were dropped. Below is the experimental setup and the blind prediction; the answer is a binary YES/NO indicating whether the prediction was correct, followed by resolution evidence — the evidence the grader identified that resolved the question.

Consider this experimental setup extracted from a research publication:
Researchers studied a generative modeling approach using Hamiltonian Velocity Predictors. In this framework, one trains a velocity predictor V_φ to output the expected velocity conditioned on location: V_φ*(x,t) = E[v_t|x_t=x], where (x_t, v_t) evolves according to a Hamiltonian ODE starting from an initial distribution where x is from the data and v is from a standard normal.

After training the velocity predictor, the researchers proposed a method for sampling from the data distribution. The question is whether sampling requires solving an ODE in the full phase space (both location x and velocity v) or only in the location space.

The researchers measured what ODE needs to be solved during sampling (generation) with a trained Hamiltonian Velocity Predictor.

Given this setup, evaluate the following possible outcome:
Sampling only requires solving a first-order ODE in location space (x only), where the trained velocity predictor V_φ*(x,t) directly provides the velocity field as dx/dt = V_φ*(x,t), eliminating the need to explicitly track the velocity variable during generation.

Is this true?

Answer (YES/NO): YES